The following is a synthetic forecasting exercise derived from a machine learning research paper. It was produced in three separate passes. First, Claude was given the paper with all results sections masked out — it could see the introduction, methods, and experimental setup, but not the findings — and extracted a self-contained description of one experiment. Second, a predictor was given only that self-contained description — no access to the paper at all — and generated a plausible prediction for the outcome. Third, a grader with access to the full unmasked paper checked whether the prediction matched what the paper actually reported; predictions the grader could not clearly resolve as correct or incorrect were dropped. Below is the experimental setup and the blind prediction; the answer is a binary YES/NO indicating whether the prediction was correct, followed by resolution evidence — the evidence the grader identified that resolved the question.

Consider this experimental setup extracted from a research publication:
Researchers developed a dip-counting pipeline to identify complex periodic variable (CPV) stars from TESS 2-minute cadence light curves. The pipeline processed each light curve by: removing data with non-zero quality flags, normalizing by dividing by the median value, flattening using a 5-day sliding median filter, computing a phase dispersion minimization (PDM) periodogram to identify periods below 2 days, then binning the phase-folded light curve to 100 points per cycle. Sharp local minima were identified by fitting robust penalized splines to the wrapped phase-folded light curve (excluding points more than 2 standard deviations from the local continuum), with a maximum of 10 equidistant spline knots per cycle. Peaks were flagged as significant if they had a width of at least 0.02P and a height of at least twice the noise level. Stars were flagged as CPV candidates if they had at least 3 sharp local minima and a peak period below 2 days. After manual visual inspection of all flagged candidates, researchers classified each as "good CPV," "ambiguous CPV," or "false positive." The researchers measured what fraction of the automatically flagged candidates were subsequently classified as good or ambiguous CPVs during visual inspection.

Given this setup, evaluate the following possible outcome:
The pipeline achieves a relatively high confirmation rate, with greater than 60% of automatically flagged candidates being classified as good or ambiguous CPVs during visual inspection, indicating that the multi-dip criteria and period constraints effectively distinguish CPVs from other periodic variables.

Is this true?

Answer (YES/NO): NO